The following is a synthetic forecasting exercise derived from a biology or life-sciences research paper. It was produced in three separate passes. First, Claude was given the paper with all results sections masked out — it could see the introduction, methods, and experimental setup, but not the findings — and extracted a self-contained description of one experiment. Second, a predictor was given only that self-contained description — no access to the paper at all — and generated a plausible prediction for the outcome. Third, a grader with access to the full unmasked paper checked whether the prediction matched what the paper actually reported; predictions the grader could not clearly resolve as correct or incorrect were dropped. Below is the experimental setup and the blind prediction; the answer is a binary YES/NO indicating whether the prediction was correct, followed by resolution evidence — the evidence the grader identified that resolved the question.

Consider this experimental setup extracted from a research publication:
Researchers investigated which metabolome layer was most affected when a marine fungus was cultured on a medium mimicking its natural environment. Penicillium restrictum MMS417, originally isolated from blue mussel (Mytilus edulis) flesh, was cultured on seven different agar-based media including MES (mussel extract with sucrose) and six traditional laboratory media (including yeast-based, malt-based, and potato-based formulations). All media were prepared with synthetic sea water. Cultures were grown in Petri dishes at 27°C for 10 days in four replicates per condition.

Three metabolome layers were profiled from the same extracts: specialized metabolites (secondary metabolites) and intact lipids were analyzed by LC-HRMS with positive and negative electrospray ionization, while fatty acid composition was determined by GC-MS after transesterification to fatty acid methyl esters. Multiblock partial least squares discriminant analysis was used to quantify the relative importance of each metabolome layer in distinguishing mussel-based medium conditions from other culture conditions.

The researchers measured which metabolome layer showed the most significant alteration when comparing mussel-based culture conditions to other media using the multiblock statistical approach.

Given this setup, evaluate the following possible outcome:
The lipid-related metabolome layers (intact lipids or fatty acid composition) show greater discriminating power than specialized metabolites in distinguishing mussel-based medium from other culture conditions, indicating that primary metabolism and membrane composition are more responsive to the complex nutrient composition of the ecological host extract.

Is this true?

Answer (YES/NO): YES